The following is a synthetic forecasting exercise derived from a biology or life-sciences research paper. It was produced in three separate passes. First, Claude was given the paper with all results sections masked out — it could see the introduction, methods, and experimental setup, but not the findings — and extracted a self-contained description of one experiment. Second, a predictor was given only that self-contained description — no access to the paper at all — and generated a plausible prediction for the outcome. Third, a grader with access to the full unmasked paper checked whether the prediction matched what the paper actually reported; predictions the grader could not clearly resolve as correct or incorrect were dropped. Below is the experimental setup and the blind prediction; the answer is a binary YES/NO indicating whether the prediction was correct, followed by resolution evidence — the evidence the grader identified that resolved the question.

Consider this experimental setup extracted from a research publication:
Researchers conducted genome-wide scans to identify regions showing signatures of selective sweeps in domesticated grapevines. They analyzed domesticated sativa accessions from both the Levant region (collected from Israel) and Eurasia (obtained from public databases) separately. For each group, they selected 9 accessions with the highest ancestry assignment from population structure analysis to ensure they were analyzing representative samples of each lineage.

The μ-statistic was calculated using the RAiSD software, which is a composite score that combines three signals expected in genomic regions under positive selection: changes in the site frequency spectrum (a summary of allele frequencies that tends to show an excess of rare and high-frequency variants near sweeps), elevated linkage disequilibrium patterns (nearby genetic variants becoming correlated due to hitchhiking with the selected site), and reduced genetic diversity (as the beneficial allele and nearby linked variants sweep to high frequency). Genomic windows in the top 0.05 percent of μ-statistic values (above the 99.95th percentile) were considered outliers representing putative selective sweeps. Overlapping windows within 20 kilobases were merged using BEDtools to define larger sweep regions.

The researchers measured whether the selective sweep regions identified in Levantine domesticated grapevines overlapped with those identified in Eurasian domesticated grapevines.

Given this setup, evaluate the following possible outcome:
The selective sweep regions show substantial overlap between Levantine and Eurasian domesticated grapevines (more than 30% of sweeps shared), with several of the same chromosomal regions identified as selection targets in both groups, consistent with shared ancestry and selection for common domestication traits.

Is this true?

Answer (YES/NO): YES